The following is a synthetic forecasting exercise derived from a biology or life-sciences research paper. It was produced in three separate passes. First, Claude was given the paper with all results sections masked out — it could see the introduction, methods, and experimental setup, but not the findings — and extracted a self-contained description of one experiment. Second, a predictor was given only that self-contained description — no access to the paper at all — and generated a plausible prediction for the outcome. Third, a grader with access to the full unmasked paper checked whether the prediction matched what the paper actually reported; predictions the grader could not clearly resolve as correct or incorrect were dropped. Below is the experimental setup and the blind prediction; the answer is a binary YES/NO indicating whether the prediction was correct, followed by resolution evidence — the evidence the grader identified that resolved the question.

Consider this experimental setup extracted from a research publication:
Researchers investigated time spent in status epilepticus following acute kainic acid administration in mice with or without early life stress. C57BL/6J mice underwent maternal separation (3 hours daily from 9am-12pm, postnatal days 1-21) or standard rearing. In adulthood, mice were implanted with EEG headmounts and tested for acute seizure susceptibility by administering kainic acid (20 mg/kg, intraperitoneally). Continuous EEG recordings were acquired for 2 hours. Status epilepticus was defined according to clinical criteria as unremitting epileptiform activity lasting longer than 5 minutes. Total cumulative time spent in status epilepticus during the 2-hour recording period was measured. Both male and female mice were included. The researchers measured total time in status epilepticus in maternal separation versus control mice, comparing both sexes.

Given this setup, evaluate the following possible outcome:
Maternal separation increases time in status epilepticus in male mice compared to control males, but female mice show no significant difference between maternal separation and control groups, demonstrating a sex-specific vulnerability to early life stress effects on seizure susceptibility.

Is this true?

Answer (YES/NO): NO